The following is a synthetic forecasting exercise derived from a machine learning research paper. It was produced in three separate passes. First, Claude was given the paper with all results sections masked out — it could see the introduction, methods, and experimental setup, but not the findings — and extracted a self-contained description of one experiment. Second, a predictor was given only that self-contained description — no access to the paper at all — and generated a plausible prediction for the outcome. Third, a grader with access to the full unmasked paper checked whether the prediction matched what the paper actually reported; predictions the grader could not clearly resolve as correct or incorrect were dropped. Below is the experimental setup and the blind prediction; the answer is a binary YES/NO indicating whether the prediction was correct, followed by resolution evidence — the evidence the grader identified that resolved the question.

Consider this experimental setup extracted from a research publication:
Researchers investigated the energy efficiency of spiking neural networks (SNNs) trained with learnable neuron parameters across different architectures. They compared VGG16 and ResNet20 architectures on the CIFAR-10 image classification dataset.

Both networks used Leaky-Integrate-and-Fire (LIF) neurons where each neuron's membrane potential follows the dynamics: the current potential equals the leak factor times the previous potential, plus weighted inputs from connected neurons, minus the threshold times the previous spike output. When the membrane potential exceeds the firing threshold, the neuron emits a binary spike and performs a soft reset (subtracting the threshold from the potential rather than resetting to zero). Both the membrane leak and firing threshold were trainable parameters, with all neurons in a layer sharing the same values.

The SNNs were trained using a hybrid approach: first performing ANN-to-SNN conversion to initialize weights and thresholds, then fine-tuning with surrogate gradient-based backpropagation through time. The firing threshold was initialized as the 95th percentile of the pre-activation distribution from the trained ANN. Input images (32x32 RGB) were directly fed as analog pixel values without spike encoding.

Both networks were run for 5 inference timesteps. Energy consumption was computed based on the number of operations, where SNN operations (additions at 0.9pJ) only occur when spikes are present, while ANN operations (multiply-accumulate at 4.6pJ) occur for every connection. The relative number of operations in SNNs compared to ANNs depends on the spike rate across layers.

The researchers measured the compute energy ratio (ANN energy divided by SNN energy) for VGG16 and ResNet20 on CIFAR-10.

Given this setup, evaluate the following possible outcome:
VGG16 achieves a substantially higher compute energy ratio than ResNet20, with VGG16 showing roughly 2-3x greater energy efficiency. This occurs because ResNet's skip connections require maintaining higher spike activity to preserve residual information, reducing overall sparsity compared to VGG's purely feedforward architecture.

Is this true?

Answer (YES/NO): YES